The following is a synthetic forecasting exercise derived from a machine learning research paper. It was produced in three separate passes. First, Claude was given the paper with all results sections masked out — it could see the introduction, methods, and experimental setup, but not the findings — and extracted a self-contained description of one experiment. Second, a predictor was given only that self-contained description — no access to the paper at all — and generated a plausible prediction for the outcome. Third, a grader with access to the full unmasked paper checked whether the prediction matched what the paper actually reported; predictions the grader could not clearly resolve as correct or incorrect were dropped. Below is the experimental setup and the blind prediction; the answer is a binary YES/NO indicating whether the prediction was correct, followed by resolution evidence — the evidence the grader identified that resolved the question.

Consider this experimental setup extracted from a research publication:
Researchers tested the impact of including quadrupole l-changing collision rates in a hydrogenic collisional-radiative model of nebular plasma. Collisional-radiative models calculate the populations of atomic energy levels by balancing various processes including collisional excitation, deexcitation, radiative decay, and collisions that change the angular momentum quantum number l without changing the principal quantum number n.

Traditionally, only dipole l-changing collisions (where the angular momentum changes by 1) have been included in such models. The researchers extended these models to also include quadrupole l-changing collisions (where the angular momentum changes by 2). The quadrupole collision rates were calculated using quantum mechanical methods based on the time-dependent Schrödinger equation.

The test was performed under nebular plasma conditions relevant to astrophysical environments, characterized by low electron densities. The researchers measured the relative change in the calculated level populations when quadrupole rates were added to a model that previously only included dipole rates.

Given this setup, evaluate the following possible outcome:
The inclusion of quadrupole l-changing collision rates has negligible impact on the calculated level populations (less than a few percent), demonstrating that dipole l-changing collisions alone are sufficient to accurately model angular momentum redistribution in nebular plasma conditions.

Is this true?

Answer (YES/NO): YES